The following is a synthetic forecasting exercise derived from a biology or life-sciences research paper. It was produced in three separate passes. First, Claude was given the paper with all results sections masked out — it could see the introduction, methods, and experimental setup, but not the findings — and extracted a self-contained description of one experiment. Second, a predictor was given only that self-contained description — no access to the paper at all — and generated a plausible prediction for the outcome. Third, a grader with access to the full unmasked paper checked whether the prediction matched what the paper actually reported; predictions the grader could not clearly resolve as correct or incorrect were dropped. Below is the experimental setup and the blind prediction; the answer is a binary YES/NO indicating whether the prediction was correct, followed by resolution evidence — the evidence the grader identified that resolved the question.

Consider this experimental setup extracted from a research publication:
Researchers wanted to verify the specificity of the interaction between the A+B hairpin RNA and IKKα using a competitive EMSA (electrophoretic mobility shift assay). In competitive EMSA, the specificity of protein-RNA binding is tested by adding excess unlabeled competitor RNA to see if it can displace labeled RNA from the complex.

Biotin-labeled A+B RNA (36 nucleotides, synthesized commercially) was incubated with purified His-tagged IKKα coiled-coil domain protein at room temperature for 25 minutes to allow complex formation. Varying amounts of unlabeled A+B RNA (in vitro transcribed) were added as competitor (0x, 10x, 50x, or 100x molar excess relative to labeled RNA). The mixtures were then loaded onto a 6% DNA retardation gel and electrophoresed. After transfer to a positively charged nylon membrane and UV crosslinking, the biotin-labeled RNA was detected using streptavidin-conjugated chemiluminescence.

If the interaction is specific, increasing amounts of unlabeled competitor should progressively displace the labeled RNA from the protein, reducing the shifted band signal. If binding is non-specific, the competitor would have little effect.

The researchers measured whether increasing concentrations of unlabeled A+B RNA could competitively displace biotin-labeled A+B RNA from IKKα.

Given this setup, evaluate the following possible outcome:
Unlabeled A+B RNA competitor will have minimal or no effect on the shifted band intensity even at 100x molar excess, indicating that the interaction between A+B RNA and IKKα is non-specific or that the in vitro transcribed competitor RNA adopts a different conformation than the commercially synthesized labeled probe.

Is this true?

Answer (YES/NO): NO